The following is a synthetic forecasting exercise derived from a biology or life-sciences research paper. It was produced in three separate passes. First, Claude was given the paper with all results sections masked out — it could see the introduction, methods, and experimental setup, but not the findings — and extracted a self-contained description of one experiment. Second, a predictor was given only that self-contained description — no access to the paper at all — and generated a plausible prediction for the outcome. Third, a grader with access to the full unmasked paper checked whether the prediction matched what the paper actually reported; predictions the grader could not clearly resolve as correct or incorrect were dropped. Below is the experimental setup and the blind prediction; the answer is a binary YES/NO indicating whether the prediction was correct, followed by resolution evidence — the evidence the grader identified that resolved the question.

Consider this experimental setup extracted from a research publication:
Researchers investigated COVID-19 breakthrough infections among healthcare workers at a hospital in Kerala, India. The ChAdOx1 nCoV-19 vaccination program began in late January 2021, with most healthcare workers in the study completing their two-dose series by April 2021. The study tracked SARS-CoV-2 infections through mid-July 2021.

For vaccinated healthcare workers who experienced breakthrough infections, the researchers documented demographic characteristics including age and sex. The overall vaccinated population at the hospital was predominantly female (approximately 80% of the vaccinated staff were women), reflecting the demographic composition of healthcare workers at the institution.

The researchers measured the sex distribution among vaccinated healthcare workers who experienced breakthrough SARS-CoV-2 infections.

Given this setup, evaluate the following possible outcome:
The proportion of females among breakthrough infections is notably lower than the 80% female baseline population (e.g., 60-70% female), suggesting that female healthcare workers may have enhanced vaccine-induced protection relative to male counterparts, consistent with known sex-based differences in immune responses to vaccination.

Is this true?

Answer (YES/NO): NO